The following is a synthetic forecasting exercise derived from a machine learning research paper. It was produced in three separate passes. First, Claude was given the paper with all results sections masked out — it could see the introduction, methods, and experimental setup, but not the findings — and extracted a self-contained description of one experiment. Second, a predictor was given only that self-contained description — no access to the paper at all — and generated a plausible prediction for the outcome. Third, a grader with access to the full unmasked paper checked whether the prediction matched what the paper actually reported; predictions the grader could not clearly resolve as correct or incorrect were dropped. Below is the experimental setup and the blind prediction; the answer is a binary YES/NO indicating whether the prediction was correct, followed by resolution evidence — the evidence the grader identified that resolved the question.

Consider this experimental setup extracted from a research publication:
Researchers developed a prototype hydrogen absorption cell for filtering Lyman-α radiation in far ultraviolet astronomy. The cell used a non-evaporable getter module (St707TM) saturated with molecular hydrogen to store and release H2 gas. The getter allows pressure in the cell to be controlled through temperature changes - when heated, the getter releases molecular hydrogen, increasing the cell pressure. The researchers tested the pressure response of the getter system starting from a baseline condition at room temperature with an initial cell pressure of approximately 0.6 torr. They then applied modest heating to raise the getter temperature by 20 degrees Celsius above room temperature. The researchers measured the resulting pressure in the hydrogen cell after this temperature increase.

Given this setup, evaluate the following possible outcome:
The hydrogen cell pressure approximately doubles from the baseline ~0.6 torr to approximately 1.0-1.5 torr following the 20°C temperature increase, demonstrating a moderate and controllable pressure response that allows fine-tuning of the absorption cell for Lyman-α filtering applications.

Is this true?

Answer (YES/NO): NO